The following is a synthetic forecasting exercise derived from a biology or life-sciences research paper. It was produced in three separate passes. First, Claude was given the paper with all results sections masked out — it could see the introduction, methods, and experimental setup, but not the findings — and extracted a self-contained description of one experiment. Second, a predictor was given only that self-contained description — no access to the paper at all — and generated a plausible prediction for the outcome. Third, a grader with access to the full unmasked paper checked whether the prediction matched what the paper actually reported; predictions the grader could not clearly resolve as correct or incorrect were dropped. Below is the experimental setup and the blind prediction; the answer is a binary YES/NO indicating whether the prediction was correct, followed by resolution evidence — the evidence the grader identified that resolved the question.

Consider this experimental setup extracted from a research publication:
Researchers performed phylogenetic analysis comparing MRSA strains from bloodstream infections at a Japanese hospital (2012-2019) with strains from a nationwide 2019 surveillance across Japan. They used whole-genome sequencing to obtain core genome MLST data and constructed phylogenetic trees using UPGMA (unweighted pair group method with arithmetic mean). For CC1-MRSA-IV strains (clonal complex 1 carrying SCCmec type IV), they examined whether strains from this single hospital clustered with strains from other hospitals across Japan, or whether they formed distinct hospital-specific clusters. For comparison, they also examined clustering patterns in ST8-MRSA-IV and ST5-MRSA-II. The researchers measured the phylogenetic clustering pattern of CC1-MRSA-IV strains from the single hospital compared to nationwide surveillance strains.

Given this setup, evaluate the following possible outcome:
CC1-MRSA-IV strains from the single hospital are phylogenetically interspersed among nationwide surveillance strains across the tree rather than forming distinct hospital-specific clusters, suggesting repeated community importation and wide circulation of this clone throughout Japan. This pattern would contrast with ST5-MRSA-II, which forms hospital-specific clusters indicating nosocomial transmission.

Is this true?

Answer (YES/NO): NO